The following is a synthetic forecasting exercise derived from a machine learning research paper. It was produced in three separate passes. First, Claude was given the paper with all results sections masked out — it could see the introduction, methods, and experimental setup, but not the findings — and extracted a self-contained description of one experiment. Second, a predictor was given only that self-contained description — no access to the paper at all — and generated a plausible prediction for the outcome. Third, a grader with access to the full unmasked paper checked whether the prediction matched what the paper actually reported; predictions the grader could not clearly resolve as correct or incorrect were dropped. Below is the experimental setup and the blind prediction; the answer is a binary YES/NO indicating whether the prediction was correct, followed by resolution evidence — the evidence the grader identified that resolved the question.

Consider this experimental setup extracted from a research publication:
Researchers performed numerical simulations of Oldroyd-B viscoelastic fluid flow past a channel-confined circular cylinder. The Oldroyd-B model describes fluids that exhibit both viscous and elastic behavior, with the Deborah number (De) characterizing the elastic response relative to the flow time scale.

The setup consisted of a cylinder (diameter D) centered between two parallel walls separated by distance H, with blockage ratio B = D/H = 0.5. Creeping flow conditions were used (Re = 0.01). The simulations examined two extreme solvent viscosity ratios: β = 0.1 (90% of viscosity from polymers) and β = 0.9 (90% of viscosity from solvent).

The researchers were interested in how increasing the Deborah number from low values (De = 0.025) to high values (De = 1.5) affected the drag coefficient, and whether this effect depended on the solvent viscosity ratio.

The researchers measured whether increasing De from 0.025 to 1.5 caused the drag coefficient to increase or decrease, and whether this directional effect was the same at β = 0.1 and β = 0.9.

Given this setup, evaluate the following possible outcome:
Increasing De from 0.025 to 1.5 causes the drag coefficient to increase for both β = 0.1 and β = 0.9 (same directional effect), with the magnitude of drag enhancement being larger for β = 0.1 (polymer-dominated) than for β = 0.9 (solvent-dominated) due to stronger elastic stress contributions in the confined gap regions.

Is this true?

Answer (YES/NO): NO